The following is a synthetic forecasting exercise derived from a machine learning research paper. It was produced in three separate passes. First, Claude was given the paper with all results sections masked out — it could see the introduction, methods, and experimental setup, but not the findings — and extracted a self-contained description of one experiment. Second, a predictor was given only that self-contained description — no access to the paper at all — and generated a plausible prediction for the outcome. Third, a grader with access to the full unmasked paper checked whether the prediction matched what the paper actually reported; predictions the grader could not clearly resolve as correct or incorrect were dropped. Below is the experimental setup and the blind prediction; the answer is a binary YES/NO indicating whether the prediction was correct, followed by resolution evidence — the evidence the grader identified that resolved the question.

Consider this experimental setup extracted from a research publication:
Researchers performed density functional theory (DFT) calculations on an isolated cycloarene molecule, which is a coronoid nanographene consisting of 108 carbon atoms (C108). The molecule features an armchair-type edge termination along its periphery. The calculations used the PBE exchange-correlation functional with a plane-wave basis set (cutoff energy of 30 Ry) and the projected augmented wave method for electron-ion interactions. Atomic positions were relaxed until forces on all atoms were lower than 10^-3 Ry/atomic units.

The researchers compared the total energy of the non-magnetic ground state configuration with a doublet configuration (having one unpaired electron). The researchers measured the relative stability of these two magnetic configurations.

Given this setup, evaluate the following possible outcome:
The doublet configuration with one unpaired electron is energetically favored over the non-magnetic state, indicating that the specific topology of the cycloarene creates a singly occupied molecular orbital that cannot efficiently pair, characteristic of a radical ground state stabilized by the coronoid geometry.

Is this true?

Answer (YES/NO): NO